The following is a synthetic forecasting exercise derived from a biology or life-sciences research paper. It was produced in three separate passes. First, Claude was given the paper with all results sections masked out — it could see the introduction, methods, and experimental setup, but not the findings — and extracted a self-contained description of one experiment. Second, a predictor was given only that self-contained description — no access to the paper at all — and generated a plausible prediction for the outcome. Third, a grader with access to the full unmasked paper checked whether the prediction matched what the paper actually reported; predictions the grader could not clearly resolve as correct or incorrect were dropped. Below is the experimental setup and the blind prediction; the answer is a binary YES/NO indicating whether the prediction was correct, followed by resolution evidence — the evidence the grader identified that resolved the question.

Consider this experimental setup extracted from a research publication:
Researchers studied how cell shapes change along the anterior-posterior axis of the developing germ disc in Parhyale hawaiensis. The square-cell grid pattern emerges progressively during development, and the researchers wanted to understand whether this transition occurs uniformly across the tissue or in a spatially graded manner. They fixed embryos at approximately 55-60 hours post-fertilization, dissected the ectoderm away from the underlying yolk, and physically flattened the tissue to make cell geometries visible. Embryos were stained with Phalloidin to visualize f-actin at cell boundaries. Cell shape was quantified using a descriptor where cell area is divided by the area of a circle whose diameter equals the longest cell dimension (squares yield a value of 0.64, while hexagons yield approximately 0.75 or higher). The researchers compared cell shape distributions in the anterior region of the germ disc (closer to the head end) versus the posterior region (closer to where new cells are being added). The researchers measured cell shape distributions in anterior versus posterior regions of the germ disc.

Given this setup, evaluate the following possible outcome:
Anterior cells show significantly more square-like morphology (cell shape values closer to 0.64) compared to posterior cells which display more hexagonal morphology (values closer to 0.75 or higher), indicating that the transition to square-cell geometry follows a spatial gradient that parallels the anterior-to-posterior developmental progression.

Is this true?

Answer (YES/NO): YES